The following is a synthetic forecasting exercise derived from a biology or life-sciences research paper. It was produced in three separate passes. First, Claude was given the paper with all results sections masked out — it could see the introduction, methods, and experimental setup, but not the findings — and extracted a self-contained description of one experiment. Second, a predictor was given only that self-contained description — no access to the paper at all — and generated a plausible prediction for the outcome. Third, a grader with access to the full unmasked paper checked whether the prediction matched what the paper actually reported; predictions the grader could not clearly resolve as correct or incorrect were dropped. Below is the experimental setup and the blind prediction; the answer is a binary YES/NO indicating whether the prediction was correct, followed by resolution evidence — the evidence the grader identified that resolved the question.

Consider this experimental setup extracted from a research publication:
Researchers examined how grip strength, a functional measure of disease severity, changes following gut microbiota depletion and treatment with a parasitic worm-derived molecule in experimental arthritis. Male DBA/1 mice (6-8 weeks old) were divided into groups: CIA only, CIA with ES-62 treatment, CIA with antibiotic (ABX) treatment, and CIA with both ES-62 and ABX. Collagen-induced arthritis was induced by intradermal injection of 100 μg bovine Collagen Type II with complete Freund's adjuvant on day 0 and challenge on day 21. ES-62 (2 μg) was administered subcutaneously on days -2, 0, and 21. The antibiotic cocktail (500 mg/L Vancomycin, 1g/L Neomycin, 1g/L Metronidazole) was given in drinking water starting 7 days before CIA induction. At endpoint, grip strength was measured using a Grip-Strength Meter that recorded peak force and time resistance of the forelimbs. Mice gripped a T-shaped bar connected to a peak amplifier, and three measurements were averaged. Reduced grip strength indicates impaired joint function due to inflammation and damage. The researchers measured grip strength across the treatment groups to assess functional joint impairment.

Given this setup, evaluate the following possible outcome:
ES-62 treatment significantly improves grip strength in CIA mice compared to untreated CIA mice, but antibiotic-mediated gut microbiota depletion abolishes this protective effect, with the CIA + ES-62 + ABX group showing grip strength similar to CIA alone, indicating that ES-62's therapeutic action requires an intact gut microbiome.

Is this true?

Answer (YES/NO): NO